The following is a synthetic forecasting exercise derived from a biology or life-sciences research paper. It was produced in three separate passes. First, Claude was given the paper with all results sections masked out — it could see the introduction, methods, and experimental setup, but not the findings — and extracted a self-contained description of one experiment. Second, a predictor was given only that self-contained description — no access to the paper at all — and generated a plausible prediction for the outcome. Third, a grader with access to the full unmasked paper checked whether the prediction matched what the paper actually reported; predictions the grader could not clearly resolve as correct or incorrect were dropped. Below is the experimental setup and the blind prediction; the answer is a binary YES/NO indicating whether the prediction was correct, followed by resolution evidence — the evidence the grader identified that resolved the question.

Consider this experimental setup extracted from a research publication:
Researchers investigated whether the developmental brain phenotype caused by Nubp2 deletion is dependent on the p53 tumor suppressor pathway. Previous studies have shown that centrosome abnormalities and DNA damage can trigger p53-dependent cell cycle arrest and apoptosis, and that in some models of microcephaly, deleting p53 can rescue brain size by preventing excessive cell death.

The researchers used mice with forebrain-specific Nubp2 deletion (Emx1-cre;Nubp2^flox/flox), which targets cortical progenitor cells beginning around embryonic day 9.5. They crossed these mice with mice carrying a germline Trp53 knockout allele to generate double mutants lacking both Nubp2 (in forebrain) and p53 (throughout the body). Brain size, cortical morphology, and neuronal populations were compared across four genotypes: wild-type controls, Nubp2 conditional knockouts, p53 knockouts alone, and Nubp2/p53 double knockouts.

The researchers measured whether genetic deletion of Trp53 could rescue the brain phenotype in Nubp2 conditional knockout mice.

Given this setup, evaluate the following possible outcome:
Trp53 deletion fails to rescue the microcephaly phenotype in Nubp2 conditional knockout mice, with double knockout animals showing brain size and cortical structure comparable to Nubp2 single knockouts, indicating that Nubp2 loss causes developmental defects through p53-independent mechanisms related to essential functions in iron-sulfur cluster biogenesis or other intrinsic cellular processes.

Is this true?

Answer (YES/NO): YES